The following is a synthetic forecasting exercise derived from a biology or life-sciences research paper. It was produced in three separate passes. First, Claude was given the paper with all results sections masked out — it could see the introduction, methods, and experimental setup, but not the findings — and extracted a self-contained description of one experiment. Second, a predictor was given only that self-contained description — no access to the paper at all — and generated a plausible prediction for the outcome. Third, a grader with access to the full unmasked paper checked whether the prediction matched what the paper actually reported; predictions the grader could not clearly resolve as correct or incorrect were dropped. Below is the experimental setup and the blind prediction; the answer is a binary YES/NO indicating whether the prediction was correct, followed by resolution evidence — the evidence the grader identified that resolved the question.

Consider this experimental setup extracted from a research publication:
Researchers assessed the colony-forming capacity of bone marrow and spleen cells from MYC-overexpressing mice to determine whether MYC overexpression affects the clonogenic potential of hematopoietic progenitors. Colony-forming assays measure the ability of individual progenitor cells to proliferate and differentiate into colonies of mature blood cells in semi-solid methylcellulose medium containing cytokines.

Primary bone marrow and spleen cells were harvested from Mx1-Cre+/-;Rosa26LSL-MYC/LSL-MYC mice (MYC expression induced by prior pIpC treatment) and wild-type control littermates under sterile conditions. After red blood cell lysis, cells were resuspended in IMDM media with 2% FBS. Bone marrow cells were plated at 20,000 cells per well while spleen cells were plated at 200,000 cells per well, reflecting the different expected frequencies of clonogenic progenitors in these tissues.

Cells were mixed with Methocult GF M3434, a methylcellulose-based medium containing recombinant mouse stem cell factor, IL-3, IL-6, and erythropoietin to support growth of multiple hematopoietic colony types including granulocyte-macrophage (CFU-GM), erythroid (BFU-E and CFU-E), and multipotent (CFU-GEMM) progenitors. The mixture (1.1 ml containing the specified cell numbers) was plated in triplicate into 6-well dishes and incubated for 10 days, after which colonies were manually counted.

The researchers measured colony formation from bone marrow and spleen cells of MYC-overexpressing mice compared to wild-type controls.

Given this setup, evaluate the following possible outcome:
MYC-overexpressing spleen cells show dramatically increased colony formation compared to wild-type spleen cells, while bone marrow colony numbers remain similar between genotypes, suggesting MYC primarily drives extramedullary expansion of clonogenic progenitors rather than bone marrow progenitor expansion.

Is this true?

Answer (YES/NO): NO